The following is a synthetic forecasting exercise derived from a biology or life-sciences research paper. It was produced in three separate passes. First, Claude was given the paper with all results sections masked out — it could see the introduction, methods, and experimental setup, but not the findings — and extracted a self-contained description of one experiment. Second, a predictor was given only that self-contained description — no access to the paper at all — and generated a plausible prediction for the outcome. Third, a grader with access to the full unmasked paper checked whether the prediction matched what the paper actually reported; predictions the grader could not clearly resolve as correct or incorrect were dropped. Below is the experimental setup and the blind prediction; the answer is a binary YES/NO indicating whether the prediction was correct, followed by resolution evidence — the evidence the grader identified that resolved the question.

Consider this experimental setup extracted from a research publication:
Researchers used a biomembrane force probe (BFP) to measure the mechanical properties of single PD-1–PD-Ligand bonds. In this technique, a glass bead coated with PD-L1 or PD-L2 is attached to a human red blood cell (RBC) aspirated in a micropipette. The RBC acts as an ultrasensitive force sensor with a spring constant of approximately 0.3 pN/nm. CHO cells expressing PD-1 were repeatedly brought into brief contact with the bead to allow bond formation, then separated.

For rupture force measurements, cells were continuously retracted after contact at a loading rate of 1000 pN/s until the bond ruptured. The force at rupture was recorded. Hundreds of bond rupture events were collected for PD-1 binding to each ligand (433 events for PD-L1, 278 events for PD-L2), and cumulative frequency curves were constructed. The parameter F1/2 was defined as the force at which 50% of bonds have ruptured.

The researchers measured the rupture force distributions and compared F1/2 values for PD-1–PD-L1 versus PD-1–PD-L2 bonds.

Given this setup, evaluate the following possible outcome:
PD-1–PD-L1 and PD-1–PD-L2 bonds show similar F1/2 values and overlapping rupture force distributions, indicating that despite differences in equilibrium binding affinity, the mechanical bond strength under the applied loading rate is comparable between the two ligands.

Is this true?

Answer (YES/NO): NO